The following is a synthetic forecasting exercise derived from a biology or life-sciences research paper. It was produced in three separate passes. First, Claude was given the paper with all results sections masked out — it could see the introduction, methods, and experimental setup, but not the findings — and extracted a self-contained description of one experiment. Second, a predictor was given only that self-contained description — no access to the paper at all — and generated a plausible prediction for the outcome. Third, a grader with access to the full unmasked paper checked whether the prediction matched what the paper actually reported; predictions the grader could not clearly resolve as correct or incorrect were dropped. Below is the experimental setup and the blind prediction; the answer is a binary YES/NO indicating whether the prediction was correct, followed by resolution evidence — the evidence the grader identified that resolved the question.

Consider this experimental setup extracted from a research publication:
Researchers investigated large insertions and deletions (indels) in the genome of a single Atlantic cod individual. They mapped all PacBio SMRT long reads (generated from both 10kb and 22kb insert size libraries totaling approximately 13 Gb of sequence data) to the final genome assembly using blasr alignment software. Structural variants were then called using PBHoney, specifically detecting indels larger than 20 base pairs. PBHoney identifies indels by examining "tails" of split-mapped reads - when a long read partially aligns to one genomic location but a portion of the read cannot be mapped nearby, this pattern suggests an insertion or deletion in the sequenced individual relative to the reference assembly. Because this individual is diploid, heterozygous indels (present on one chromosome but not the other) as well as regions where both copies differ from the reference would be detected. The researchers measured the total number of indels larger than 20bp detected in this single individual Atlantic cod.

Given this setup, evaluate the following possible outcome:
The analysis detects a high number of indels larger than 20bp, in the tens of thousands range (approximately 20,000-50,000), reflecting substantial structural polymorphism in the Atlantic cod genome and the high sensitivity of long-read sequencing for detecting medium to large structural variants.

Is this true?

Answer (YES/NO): NO